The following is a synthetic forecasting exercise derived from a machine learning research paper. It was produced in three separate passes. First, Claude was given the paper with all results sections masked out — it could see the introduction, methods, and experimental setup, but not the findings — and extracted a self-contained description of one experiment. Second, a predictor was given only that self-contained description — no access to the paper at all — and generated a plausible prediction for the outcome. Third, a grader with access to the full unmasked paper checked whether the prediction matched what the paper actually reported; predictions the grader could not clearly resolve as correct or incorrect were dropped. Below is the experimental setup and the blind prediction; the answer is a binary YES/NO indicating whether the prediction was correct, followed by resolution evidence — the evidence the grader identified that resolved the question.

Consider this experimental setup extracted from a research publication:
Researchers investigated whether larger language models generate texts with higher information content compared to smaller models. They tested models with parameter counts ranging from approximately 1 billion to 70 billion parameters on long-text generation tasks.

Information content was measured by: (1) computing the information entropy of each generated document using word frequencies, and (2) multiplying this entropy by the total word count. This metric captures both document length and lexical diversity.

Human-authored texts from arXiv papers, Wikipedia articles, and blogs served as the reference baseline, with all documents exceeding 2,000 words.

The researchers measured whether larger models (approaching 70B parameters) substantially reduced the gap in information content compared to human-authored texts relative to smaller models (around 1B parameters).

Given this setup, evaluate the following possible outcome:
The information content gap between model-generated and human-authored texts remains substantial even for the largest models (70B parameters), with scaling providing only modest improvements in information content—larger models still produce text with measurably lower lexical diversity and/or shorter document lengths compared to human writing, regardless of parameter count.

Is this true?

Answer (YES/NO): YES